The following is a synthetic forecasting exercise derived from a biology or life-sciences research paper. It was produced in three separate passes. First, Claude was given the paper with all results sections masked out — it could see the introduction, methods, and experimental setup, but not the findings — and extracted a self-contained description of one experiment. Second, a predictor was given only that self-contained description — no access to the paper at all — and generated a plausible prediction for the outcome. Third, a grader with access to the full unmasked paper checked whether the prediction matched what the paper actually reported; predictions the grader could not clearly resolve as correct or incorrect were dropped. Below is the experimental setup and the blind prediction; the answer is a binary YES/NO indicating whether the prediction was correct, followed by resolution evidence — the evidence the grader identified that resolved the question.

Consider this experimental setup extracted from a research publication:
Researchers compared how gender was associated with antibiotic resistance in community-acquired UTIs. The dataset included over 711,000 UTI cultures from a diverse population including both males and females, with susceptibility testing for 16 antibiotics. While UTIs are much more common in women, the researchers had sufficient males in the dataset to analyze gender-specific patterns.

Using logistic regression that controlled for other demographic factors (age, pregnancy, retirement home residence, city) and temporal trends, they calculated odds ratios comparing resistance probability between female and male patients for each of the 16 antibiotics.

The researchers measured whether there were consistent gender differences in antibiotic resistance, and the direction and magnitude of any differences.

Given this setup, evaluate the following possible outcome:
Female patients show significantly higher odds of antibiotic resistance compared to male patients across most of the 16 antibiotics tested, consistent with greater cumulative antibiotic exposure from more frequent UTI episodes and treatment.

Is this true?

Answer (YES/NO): NO